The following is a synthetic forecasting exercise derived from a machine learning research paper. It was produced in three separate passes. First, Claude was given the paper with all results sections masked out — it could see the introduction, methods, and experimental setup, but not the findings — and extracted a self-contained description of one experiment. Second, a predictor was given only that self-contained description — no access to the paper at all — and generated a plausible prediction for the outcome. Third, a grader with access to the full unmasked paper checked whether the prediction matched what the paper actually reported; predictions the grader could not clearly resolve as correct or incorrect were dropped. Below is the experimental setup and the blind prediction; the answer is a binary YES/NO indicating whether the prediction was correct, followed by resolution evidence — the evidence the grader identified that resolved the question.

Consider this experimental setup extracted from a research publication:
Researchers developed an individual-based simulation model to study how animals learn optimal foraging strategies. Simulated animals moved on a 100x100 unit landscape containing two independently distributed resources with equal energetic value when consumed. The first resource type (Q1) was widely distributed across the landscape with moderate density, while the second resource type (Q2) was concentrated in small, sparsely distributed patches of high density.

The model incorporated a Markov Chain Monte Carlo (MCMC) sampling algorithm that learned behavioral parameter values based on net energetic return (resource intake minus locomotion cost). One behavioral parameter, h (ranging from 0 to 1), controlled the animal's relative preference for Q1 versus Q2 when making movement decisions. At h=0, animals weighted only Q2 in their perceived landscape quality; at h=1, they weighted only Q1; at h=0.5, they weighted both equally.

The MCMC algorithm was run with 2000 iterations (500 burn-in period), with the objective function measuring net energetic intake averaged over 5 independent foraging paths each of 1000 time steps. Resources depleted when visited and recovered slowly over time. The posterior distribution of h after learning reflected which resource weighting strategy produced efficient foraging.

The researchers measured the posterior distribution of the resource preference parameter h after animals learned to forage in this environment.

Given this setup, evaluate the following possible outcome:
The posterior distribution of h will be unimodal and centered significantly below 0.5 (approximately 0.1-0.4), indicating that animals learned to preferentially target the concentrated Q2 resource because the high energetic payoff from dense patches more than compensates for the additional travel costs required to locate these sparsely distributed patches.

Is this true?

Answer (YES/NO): YES